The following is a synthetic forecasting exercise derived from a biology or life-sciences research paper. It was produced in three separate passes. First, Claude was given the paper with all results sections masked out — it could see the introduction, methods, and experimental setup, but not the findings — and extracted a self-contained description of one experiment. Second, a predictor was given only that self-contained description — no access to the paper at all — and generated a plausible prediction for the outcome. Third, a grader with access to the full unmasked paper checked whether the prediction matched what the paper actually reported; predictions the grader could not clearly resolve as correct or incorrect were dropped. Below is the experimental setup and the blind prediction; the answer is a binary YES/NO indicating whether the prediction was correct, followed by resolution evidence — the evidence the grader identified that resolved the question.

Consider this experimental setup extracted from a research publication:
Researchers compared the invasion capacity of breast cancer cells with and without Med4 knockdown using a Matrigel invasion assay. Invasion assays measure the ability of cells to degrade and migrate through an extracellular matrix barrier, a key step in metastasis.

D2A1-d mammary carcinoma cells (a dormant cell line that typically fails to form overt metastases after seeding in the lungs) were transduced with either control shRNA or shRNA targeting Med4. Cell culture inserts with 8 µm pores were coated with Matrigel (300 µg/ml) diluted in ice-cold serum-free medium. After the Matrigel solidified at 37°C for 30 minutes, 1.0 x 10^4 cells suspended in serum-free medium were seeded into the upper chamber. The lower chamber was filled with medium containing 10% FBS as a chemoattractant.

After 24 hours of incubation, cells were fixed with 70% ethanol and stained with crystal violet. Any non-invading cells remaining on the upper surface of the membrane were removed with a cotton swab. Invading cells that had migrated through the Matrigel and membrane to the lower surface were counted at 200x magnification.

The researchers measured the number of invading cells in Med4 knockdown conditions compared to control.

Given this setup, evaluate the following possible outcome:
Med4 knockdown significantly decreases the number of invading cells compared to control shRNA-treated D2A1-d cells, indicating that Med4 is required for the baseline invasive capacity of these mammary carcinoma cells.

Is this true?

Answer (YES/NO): NO